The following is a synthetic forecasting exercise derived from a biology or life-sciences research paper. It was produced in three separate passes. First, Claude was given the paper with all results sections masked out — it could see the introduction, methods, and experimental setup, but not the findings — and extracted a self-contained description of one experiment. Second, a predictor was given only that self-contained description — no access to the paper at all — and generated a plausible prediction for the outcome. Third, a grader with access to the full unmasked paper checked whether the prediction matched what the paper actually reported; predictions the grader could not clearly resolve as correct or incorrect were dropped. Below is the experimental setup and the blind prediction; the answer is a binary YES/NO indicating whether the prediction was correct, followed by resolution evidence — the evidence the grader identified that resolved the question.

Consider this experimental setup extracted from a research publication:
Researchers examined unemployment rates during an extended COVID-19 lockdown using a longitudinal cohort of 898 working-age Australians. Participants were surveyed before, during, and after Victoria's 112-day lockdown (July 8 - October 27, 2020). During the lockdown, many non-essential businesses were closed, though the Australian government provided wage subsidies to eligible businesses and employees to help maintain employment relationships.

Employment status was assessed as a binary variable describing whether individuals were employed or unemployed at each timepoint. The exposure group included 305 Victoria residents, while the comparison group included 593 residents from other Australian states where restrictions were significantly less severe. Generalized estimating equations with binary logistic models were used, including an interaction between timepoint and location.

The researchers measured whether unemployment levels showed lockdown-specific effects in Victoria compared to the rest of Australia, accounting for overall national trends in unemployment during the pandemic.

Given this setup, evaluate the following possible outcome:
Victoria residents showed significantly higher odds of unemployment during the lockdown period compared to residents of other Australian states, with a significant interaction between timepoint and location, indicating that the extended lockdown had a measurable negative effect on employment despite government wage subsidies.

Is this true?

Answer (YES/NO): NO